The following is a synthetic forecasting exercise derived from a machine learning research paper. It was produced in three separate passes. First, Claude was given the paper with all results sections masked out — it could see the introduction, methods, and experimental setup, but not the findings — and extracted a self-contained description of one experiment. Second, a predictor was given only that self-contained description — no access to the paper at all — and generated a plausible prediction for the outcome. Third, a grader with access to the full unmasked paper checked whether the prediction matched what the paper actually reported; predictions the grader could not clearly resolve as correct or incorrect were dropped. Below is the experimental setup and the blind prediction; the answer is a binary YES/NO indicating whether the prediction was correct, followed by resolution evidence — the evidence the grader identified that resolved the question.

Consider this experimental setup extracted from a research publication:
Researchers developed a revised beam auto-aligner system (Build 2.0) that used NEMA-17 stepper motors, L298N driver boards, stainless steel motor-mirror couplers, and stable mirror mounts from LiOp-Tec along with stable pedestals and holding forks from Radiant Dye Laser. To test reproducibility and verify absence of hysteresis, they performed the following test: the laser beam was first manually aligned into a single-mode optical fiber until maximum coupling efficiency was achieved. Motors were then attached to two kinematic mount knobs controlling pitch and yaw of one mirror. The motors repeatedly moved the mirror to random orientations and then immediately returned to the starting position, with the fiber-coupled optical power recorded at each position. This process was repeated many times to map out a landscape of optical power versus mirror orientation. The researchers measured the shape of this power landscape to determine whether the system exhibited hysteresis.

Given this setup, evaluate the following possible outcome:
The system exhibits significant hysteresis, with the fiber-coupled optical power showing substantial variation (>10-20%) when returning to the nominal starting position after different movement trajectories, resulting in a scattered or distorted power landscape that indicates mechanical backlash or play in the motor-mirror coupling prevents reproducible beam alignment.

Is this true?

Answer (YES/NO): NO